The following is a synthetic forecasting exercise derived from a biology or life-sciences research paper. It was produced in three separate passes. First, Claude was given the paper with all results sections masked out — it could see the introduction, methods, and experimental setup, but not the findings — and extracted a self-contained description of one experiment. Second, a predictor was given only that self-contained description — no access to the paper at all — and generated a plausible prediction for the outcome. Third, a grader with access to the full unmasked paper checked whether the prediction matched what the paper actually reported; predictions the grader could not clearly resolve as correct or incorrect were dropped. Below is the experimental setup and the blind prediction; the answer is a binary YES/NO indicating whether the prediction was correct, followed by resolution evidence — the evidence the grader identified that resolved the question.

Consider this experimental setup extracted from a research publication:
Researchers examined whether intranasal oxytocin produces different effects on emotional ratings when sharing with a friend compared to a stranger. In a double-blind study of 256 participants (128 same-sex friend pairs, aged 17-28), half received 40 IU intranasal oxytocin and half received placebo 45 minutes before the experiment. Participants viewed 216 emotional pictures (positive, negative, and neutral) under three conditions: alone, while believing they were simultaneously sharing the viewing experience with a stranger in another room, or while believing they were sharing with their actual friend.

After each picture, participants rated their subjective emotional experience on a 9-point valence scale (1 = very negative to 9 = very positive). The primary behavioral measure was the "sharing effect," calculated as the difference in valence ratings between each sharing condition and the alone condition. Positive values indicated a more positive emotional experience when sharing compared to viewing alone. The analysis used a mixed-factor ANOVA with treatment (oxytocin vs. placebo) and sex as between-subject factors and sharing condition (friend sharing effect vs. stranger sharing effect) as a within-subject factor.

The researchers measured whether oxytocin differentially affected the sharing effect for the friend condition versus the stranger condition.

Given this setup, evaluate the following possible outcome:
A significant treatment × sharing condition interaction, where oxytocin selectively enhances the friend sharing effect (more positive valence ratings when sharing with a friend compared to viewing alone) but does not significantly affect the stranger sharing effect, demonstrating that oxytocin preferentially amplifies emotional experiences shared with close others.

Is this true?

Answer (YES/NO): NO